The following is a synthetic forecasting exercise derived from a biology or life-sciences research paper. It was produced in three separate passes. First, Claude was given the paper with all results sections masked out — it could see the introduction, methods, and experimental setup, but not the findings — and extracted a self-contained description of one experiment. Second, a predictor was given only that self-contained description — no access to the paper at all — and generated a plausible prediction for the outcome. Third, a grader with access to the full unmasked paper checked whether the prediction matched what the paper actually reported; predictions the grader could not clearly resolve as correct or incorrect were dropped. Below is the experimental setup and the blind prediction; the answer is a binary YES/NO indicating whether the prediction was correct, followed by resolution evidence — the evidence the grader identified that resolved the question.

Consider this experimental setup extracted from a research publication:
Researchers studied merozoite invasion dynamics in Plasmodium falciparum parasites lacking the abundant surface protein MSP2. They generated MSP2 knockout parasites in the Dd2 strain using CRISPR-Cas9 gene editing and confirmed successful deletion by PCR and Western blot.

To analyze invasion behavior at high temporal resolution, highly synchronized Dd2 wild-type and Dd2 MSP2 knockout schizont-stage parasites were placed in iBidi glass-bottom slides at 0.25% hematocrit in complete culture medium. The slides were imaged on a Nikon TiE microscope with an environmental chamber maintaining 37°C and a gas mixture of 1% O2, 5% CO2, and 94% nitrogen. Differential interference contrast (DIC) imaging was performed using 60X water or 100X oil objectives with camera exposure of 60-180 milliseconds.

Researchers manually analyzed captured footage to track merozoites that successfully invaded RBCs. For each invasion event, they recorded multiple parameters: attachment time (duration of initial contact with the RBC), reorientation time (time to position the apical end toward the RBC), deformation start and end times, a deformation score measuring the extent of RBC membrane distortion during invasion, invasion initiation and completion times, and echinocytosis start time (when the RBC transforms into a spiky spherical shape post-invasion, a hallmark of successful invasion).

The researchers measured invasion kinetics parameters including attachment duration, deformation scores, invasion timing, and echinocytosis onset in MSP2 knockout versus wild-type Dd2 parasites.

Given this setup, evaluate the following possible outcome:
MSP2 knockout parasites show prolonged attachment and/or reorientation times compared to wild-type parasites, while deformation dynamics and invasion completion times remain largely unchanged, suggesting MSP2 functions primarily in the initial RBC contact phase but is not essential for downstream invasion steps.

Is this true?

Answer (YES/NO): NO